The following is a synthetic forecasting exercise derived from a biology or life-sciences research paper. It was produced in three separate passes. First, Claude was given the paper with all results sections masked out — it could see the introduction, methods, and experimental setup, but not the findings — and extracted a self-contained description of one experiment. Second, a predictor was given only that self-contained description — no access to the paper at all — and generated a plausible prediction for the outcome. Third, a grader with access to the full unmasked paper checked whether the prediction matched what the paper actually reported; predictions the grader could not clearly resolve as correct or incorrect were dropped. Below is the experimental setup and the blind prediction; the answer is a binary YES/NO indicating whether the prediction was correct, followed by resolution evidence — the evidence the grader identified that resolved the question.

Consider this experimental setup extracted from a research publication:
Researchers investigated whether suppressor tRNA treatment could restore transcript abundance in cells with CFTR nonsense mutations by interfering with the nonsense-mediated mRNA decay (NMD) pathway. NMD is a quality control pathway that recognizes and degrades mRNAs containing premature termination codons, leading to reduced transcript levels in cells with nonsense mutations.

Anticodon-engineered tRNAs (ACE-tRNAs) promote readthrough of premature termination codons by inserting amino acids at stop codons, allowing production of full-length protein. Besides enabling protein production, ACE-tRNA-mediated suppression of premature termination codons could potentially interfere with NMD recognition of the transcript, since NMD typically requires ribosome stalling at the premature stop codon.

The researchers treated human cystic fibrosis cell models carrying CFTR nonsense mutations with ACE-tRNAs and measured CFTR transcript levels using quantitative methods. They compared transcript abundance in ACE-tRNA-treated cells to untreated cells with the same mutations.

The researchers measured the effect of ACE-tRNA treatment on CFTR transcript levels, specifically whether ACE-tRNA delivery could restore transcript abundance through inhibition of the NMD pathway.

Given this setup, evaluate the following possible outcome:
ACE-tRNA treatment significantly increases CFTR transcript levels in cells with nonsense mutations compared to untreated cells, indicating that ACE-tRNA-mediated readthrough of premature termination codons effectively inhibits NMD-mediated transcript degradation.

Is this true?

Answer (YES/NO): YES